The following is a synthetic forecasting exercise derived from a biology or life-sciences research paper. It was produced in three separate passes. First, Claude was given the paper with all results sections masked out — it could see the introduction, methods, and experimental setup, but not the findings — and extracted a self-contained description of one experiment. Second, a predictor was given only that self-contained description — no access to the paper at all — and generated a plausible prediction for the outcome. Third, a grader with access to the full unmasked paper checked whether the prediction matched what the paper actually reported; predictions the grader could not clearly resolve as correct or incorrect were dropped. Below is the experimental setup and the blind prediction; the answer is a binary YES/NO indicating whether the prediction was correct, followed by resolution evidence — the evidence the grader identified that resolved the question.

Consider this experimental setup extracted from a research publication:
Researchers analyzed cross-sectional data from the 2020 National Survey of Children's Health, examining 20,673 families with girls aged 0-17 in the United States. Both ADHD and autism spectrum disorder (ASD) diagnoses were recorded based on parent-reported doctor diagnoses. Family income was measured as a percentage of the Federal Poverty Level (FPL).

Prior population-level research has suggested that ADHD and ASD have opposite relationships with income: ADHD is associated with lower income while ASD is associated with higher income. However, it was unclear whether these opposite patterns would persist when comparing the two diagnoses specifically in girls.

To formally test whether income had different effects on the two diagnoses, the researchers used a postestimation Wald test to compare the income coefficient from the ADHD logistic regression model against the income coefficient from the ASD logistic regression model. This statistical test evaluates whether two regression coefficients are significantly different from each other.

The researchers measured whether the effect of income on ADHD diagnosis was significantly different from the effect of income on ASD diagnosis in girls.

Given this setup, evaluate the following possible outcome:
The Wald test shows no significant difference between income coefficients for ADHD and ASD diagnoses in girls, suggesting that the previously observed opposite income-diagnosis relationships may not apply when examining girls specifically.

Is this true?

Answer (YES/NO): NO